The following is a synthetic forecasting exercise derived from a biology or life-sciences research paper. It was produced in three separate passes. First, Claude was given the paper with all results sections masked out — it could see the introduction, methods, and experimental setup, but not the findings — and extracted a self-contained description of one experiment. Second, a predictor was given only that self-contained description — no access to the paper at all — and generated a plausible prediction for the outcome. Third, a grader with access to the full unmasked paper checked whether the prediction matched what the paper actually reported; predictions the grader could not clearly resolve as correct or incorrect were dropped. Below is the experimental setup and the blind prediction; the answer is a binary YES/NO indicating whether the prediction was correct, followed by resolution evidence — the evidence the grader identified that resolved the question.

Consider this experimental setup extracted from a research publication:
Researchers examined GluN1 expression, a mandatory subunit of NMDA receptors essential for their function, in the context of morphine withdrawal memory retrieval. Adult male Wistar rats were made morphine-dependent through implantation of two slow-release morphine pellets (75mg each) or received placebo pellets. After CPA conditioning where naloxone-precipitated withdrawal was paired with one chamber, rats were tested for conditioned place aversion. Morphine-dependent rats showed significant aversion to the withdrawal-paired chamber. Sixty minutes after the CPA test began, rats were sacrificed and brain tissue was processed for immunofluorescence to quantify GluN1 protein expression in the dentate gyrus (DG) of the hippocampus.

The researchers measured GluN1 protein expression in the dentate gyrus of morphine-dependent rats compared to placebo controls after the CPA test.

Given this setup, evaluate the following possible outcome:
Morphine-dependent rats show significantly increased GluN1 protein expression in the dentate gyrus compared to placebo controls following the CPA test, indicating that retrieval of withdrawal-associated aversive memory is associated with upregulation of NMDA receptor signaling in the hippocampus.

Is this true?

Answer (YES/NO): YES